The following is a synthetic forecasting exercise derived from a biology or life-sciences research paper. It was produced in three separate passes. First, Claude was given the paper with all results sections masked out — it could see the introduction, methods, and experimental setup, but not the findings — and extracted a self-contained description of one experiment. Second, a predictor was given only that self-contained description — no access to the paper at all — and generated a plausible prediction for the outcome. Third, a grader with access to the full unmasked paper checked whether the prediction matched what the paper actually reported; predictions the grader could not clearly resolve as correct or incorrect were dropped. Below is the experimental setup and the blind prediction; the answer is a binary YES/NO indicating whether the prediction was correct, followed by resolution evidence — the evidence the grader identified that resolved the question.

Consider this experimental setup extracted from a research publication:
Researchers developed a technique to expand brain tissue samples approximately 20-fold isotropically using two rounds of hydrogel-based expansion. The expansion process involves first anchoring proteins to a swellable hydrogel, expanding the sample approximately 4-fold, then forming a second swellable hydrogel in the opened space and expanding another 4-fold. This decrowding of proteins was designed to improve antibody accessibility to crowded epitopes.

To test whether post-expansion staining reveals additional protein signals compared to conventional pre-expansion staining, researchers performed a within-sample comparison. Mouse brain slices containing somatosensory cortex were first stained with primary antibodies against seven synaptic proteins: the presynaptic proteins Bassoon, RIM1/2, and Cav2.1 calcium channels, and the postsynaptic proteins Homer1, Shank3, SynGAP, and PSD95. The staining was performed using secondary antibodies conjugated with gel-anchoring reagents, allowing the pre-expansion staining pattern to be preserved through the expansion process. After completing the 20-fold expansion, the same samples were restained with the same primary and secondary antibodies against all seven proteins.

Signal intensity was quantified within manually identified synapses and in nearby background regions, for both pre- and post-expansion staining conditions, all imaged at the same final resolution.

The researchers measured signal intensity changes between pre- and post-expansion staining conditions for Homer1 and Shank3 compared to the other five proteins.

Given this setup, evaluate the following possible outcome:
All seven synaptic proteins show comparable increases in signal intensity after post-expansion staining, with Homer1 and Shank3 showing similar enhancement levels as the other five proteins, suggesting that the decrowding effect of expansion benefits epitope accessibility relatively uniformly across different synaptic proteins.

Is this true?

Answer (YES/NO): NO